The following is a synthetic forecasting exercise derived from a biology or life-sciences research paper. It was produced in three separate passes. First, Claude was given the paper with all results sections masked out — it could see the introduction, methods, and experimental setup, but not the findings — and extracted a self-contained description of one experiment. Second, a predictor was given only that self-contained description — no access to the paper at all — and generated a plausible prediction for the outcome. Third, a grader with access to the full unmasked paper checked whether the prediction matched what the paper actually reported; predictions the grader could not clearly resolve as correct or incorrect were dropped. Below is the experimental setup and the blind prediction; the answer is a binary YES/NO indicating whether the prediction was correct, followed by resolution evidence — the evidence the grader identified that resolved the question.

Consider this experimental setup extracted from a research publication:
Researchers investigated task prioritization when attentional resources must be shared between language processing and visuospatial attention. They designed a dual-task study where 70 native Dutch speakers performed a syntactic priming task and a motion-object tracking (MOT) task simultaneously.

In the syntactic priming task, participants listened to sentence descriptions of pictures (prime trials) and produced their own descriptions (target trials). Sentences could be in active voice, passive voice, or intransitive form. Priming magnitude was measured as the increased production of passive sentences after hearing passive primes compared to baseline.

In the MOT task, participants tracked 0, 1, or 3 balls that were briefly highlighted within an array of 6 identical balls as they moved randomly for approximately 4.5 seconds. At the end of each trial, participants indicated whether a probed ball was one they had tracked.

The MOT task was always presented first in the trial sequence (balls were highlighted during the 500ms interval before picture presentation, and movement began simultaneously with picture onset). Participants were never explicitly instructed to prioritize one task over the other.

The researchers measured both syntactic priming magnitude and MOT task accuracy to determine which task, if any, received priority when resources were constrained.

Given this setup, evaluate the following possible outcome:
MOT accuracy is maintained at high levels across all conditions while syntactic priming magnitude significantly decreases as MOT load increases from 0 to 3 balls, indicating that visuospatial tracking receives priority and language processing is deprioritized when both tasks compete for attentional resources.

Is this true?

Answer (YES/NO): NO